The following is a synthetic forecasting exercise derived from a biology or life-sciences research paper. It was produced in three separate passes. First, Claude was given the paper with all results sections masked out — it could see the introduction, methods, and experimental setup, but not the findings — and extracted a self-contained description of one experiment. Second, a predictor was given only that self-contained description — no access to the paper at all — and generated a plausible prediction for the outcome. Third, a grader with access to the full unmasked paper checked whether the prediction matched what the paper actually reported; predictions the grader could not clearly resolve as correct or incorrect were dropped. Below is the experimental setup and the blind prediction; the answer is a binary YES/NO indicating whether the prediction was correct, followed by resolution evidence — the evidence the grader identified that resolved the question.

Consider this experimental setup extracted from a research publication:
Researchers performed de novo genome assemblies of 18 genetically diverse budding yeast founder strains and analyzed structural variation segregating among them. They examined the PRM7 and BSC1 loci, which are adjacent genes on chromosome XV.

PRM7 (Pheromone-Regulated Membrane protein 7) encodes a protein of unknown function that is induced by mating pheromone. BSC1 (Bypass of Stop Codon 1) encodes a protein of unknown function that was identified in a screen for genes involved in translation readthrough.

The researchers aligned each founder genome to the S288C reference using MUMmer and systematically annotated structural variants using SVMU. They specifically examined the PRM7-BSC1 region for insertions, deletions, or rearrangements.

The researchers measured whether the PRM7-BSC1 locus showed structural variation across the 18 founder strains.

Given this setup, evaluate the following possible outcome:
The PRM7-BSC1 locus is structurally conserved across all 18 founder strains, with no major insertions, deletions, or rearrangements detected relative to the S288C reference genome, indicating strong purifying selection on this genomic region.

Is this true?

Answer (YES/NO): NO